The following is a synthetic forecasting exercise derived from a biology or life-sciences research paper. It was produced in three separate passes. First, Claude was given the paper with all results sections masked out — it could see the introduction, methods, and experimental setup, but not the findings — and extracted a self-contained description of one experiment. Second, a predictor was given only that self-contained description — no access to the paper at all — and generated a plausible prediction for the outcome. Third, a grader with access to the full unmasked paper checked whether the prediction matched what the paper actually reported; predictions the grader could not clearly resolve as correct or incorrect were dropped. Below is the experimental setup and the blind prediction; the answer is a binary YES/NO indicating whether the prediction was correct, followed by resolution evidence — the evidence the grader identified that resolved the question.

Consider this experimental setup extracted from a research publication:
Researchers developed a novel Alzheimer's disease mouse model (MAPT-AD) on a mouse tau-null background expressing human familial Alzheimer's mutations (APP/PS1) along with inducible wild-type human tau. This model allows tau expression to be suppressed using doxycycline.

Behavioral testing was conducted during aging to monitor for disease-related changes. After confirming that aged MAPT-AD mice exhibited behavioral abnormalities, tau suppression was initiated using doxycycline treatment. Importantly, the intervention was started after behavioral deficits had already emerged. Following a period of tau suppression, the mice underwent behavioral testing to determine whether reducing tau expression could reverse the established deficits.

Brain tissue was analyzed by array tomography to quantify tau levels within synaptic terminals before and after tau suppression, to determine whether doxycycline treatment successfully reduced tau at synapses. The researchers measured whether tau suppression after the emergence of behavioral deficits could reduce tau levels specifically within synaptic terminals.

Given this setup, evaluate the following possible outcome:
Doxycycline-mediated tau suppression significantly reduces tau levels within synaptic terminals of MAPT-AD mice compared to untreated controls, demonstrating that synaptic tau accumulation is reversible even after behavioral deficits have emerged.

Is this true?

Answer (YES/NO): YES